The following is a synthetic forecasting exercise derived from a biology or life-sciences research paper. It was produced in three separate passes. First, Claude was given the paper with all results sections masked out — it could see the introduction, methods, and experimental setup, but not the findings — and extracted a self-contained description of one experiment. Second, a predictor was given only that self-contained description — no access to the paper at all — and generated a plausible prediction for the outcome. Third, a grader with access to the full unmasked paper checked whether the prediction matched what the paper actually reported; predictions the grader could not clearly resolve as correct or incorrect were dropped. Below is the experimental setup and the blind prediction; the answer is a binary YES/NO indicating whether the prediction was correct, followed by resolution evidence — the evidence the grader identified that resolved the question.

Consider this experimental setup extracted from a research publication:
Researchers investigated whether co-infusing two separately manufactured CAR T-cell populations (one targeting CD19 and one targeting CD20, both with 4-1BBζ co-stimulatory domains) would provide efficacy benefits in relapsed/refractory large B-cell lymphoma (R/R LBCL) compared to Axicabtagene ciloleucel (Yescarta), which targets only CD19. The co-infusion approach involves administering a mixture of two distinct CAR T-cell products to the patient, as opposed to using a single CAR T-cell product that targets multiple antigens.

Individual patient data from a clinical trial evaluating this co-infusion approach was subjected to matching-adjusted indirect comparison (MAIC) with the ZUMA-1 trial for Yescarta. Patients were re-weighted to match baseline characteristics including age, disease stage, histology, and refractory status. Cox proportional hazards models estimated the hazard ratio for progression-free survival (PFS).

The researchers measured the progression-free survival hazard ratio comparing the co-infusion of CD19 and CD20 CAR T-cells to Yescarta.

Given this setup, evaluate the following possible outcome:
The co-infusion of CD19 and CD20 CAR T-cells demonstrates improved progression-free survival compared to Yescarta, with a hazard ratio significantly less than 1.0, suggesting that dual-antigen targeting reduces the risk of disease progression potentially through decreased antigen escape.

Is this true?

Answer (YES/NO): NO